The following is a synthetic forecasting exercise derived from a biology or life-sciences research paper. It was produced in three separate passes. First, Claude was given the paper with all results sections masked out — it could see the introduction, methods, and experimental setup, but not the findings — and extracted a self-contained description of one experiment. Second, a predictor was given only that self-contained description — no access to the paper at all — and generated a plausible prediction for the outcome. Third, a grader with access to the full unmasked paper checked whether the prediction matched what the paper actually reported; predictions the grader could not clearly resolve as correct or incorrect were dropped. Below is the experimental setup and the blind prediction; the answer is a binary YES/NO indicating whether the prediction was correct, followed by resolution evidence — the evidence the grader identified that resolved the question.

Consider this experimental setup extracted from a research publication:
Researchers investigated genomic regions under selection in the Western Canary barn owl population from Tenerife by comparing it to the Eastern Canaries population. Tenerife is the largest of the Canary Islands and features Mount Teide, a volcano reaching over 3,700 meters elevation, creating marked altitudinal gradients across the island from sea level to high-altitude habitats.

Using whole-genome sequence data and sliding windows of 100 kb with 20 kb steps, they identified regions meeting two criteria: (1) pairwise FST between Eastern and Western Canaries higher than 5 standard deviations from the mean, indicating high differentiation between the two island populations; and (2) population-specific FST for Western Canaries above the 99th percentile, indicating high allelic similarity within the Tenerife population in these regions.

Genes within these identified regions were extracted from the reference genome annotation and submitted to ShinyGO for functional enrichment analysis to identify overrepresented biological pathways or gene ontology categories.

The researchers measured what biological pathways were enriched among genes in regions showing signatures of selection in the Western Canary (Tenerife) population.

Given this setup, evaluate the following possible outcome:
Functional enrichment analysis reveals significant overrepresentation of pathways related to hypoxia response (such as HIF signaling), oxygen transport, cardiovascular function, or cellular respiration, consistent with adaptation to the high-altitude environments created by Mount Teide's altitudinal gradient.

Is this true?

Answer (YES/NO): NO